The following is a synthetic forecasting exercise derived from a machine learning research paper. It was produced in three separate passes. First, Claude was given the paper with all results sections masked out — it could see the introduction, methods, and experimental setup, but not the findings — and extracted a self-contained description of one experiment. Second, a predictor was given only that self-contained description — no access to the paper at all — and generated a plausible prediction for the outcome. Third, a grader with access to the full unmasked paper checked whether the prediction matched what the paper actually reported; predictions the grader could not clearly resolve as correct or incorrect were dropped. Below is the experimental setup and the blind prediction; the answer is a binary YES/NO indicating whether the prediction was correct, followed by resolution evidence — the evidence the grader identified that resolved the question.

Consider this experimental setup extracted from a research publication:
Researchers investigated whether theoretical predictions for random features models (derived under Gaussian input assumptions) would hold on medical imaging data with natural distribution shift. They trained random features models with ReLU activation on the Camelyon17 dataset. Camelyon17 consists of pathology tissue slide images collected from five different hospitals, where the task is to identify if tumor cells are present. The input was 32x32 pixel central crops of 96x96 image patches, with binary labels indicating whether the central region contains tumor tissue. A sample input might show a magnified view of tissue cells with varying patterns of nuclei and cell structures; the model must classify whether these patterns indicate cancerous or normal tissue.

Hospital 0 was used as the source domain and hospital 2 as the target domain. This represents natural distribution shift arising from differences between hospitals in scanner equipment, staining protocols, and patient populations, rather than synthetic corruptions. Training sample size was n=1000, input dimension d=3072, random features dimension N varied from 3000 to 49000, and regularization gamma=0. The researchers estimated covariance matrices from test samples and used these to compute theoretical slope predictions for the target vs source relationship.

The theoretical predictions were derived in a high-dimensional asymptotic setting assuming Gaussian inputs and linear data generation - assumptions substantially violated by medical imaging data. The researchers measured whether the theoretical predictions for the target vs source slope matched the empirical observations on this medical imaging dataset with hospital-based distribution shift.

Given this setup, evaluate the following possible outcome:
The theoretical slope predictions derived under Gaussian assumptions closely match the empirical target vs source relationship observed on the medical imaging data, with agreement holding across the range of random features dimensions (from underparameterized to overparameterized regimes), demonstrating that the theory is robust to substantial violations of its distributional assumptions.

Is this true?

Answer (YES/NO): NO